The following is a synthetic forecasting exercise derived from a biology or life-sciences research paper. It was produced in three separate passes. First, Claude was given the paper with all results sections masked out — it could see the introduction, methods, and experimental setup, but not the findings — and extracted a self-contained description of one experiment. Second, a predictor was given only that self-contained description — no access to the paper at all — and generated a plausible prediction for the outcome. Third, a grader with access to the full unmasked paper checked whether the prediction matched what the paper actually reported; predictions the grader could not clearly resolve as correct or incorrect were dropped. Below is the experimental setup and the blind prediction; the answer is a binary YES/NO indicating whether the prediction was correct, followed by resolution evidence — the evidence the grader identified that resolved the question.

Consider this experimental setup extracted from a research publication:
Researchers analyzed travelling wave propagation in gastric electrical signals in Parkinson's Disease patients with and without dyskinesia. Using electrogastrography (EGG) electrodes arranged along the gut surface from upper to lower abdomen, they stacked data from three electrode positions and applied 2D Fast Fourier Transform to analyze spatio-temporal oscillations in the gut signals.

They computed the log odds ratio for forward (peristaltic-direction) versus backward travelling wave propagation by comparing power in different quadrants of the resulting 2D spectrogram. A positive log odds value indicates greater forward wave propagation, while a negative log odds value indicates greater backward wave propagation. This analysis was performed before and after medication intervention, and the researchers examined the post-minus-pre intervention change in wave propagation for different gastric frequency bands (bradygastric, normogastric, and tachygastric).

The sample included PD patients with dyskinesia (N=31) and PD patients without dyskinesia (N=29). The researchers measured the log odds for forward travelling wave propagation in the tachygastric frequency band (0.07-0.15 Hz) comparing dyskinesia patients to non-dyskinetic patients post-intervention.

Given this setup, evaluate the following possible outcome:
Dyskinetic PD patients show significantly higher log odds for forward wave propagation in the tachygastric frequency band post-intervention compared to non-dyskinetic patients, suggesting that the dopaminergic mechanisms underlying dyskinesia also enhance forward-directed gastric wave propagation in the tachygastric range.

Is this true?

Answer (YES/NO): NO